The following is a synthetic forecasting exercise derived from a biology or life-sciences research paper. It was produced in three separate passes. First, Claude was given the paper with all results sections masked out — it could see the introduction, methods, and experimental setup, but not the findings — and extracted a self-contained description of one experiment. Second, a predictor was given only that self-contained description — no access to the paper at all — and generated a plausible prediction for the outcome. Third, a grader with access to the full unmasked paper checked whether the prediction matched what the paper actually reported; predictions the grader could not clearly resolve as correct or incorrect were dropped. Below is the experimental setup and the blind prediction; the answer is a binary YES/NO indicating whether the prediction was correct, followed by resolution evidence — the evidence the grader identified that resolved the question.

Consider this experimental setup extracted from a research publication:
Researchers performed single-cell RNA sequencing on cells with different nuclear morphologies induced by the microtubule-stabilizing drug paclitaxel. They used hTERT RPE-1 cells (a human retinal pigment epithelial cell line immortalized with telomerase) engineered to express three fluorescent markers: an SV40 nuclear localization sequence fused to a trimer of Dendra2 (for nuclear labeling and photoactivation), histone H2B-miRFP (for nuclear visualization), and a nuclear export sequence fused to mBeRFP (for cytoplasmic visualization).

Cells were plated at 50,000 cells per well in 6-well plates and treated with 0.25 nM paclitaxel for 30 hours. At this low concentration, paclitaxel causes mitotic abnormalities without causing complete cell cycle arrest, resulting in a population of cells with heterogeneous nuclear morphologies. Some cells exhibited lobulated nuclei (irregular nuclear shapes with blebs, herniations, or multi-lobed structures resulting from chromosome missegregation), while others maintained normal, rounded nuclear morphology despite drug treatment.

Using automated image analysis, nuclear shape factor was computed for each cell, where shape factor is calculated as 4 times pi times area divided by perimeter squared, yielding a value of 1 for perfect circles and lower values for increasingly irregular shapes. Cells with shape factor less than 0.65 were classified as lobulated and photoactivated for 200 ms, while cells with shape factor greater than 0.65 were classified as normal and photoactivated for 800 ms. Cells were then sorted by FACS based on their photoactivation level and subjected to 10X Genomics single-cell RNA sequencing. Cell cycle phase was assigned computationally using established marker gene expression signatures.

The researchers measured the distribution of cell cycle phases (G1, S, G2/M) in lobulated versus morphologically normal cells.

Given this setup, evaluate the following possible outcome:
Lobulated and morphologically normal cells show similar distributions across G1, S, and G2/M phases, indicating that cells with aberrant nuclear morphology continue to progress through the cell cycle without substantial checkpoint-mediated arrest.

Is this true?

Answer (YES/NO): NO